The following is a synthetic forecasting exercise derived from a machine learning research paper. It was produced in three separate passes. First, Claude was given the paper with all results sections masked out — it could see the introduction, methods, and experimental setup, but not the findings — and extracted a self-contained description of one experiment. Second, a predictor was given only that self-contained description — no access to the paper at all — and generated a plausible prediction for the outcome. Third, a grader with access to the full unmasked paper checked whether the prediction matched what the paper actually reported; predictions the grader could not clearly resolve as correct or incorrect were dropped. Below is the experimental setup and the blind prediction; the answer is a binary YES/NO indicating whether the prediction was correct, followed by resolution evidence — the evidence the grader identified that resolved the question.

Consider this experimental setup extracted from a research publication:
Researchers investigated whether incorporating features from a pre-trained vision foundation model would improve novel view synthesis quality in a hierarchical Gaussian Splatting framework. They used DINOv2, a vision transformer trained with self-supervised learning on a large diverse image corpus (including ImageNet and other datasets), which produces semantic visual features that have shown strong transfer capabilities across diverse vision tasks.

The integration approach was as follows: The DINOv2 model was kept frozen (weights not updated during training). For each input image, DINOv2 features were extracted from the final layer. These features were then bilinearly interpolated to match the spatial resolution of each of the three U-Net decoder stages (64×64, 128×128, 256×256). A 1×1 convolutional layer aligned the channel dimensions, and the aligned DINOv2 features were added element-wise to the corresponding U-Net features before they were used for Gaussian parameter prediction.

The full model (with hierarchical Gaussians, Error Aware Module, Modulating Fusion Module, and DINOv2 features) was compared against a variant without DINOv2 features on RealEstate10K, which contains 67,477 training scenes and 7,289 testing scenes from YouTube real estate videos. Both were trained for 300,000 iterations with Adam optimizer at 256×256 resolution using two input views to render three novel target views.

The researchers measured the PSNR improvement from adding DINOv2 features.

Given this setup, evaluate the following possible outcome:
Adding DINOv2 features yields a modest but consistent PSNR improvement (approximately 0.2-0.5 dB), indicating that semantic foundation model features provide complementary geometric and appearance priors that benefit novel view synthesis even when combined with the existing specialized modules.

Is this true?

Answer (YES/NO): NO